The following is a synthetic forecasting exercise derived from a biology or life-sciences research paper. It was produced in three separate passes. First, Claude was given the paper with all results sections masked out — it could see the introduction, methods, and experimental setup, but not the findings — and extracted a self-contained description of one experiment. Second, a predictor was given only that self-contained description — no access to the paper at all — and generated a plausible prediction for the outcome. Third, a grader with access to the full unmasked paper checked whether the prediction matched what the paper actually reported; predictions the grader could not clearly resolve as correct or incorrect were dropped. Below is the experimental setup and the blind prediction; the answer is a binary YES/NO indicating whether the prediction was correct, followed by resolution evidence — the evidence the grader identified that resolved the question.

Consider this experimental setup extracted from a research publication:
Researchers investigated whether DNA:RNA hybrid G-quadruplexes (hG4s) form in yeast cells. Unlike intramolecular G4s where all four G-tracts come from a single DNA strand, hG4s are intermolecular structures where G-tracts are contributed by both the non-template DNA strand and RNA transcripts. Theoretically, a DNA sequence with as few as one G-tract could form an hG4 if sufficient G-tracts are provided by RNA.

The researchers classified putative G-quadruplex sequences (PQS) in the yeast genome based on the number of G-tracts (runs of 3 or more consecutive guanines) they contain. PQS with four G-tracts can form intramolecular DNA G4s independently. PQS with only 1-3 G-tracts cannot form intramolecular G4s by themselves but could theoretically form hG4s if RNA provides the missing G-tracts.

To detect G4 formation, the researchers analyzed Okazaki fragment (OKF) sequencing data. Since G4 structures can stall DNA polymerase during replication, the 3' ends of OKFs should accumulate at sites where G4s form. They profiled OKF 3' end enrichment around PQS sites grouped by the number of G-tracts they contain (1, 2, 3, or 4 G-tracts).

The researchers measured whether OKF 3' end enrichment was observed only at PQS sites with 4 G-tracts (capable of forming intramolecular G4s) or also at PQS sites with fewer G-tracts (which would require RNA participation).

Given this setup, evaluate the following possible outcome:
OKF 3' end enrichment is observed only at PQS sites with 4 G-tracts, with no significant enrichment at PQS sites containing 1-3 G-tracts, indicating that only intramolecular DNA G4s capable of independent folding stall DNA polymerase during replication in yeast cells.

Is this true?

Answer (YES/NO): NO